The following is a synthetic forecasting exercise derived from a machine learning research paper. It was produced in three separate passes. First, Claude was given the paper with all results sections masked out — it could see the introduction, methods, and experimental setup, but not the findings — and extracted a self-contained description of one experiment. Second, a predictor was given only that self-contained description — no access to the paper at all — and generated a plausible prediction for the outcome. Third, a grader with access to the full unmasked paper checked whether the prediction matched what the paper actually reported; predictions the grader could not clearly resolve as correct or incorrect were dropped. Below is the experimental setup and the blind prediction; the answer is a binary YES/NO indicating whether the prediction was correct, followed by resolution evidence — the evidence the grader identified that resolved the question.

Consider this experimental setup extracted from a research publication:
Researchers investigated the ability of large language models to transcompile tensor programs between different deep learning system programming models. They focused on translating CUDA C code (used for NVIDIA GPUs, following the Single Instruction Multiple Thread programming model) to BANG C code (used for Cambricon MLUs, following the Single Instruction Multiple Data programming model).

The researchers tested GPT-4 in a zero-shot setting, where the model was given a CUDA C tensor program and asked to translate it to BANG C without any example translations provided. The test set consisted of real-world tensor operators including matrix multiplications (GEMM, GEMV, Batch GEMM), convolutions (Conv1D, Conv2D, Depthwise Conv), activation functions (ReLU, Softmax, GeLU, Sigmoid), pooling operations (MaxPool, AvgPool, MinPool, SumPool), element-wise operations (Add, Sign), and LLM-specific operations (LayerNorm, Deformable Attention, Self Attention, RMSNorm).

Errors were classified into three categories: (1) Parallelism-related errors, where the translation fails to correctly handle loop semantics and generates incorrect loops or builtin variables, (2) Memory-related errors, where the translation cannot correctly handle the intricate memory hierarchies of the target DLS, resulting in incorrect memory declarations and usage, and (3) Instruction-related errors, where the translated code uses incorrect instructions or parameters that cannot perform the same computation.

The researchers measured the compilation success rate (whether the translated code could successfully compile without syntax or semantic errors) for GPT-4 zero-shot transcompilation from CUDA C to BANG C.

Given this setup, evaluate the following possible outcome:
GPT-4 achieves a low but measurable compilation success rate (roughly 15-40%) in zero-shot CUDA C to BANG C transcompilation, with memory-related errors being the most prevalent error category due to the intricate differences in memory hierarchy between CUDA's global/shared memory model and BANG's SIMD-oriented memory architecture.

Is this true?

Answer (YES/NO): NO